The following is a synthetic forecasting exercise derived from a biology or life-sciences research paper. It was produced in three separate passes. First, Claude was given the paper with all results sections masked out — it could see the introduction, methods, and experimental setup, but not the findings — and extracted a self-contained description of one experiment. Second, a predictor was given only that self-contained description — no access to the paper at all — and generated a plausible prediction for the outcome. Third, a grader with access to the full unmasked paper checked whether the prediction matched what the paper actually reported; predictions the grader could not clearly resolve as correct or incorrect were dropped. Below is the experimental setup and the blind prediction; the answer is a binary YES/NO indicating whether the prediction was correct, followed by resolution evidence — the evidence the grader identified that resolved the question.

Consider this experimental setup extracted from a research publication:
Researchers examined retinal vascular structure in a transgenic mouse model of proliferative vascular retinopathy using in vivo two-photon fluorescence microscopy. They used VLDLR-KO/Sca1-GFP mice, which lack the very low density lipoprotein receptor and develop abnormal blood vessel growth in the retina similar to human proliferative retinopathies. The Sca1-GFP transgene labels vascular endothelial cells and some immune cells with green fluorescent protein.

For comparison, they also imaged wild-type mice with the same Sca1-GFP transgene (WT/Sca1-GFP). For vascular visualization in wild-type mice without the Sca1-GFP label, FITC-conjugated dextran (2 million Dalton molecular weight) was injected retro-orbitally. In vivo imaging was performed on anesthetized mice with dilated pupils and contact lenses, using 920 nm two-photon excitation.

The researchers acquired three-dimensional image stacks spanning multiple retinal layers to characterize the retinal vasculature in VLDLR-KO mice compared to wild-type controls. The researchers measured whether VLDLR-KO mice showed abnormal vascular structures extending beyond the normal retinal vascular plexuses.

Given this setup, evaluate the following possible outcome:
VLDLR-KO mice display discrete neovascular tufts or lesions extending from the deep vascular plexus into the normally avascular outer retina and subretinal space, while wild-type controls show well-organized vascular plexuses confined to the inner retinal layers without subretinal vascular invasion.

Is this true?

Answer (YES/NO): NO